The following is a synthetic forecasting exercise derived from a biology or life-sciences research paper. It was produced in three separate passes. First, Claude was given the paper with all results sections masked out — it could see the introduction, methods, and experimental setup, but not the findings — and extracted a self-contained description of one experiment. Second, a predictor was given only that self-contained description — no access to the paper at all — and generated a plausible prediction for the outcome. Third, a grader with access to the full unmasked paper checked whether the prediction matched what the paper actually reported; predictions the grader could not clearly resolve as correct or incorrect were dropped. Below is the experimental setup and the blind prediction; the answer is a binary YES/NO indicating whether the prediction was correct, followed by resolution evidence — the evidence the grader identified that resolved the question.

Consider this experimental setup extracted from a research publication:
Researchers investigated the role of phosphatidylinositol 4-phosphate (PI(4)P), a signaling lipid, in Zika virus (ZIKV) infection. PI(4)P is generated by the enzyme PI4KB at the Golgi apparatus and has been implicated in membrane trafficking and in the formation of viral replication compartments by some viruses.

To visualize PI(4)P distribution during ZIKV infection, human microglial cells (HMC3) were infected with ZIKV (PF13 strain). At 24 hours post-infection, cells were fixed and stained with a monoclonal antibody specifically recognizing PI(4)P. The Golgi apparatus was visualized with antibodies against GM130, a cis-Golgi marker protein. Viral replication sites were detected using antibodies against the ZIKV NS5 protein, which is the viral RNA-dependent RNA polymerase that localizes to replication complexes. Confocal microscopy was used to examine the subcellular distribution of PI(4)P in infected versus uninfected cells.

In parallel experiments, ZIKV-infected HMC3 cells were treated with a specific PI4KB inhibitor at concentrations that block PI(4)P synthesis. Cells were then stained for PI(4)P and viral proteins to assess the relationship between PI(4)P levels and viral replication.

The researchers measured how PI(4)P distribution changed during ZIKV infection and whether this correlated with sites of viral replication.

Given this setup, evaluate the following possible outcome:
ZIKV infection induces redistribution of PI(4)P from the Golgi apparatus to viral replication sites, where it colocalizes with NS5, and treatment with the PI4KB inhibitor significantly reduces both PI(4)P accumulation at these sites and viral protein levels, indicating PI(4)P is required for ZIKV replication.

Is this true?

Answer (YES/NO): NO